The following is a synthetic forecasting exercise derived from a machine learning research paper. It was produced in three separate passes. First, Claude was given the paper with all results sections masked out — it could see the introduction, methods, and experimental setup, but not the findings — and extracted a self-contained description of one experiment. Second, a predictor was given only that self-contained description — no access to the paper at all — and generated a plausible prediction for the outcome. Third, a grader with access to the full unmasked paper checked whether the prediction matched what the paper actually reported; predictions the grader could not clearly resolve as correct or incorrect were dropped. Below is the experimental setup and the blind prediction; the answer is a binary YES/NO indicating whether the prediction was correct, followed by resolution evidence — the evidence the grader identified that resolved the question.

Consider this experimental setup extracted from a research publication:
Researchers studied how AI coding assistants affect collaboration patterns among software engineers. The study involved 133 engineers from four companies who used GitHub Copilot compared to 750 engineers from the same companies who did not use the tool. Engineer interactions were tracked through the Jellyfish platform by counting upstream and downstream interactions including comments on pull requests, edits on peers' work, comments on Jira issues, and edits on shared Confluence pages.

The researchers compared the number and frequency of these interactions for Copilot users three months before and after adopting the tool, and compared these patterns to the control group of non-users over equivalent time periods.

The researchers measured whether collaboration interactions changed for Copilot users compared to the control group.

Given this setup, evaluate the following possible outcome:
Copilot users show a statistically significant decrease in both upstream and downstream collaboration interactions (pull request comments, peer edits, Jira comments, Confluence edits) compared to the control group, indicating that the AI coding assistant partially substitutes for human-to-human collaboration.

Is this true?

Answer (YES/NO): NO